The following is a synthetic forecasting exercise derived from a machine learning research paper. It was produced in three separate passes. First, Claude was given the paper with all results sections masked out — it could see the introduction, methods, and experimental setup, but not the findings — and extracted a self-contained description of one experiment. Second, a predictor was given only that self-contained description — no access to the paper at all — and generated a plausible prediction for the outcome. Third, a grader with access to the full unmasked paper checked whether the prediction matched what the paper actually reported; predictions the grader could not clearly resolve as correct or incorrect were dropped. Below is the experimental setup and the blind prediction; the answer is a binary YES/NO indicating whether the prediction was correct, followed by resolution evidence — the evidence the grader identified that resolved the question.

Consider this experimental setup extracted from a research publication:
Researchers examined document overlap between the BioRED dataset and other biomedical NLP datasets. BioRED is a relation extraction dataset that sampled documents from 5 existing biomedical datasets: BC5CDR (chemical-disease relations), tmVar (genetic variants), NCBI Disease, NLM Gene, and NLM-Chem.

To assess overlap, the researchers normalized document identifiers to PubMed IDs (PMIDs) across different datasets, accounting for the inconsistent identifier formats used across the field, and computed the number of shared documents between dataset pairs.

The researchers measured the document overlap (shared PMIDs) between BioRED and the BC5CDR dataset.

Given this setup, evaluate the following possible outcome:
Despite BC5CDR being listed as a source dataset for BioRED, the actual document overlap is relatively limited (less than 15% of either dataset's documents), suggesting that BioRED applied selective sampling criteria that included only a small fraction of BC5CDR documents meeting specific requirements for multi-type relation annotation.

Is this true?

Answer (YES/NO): NO